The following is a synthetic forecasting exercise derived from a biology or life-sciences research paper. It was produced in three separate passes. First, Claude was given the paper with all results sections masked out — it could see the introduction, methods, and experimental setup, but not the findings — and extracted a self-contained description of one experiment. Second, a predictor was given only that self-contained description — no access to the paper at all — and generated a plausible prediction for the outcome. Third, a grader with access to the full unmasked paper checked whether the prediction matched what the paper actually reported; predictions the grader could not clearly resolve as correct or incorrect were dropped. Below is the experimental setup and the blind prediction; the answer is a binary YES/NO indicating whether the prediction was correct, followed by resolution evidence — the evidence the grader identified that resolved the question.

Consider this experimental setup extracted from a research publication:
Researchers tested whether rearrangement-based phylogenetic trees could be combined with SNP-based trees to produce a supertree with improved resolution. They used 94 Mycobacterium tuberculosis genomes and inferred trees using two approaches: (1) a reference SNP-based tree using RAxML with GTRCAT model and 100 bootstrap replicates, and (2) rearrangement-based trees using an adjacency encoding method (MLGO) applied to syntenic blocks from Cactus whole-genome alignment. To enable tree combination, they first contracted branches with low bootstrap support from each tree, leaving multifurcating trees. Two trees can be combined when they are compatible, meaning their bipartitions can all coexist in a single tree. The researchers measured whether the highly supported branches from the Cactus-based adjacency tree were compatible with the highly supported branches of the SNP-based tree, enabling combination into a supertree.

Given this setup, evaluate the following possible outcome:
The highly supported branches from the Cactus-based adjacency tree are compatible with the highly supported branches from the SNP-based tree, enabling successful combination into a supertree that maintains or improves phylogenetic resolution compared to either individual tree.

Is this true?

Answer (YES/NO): YES